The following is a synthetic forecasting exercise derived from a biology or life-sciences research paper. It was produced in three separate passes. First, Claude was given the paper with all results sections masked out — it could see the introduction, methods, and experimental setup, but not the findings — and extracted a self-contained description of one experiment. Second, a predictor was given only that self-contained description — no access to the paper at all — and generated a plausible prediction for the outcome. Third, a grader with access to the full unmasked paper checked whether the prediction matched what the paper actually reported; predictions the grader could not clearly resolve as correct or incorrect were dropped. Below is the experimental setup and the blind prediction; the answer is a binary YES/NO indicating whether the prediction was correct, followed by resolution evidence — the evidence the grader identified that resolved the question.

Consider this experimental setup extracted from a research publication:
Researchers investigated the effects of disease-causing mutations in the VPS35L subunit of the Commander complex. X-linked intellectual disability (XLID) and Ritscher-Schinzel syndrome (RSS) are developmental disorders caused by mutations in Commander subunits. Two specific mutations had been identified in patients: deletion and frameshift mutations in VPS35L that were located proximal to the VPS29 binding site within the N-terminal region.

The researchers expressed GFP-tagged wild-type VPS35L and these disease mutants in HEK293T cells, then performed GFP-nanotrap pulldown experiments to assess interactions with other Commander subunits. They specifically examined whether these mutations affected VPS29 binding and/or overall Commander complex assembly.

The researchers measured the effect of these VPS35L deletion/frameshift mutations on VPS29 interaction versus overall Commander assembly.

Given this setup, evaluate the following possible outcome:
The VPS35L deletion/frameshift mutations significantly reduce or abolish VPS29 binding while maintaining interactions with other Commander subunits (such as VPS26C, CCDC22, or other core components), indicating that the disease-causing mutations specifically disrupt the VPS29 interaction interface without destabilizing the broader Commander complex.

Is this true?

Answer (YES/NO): YES